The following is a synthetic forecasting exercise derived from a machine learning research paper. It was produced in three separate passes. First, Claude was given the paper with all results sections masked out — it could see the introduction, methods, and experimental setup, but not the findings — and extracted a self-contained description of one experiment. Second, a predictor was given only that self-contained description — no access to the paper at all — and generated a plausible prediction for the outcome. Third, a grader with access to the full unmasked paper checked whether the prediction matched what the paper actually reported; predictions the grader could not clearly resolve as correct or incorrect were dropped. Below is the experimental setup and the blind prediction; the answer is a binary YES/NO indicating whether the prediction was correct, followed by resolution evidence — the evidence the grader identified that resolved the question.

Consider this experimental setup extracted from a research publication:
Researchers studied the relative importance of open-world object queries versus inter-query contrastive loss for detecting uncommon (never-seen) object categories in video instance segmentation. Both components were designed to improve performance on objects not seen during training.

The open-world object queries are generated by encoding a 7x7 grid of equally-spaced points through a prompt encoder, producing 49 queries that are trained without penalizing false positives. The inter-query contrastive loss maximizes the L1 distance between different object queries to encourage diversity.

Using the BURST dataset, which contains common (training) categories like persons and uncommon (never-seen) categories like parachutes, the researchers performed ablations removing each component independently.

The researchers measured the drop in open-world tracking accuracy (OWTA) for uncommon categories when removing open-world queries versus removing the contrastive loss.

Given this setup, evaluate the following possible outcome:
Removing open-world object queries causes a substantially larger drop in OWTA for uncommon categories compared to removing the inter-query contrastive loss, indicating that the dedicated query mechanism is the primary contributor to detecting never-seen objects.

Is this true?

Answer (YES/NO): NO